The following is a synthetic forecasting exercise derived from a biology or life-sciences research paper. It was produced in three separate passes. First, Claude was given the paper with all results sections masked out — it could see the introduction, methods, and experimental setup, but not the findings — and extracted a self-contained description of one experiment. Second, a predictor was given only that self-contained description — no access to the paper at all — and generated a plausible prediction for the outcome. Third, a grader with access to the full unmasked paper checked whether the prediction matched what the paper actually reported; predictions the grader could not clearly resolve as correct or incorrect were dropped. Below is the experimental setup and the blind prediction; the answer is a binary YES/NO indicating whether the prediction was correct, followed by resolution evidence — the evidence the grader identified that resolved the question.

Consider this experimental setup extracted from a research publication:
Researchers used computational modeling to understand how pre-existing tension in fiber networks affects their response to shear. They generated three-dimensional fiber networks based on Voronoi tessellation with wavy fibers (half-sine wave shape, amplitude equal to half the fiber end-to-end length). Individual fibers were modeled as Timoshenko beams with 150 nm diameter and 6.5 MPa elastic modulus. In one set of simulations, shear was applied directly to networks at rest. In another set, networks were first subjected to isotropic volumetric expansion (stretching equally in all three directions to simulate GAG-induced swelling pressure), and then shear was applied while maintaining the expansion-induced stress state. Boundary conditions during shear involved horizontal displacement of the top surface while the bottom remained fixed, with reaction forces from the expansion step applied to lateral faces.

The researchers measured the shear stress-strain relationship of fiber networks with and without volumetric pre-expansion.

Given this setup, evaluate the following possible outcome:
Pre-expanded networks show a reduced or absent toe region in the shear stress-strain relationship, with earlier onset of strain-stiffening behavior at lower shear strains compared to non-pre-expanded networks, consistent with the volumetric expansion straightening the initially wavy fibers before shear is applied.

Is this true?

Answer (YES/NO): NO